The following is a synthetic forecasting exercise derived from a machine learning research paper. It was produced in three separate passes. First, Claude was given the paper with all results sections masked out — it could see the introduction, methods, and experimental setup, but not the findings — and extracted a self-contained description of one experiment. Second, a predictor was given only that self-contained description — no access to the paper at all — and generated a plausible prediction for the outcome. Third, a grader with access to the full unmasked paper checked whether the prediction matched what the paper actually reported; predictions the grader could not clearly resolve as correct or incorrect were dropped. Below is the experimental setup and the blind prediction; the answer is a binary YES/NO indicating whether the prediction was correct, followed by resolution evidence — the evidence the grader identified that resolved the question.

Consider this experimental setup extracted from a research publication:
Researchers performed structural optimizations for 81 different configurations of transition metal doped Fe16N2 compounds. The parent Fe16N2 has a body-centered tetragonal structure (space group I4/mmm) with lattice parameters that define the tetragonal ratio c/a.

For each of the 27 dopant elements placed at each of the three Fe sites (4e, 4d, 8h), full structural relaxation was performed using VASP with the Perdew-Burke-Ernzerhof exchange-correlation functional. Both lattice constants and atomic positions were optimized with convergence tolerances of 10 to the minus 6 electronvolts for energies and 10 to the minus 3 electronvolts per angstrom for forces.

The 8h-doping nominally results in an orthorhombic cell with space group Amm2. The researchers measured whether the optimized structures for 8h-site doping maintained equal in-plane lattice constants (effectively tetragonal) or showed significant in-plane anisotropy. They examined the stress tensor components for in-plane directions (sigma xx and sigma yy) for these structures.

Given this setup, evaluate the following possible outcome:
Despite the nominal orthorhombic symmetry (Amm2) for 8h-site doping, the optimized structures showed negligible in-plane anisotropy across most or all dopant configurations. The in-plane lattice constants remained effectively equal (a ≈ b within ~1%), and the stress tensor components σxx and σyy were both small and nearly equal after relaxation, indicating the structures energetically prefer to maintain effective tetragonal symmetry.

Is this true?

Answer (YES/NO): YES